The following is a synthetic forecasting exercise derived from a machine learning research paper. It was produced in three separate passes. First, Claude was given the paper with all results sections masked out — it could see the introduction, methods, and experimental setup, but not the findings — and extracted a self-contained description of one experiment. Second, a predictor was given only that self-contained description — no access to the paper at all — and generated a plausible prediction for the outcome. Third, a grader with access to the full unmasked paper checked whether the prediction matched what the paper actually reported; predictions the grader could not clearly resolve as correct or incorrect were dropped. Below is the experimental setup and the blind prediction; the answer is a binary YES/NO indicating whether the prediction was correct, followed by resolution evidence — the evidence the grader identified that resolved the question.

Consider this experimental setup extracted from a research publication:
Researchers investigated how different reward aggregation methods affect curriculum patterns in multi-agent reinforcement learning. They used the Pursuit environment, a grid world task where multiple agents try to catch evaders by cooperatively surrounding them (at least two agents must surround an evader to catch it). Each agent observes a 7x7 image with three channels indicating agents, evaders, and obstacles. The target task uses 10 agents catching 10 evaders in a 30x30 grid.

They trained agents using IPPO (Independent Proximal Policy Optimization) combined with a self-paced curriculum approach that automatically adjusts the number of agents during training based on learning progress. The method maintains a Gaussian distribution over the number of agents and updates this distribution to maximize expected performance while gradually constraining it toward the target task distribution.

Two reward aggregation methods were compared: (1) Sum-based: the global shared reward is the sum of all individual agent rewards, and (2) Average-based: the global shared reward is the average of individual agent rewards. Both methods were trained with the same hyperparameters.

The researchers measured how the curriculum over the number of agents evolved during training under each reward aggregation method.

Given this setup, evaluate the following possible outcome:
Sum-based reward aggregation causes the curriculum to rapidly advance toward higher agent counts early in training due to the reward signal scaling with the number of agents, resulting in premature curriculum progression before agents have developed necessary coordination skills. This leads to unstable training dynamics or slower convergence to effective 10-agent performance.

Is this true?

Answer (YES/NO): NO